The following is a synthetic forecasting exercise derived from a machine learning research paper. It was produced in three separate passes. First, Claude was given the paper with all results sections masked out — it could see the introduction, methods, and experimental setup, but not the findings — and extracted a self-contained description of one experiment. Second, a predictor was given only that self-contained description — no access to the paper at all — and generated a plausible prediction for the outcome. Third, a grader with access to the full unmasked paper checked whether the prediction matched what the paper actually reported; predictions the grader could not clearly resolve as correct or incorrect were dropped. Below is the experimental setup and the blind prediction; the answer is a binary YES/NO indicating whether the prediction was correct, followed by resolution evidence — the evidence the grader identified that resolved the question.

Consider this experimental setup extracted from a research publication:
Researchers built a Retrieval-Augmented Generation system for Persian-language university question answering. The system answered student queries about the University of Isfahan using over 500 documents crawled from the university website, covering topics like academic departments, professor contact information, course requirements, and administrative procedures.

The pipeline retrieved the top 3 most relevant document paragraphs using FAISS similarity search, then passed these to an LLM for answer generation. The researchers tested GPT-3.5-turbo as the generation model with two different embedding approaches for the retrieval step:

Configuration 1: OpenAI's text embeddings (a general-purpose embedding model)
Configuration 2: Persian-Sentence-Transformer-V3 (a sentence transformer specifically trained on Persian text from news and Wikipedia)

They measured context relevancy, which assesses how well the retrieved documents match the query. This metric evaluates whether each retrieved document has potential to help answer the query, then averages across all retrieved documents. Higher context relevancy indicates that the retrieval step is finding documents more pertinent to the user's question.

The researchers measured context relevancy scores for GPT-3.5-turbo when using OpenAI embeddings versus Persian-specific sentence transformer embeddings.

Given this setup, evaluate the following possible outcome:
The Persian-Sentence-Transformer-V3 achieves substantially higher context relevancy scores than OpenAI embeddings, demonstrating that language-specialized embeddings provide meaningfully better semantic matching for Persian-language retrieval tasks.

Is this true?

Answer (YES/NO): NO